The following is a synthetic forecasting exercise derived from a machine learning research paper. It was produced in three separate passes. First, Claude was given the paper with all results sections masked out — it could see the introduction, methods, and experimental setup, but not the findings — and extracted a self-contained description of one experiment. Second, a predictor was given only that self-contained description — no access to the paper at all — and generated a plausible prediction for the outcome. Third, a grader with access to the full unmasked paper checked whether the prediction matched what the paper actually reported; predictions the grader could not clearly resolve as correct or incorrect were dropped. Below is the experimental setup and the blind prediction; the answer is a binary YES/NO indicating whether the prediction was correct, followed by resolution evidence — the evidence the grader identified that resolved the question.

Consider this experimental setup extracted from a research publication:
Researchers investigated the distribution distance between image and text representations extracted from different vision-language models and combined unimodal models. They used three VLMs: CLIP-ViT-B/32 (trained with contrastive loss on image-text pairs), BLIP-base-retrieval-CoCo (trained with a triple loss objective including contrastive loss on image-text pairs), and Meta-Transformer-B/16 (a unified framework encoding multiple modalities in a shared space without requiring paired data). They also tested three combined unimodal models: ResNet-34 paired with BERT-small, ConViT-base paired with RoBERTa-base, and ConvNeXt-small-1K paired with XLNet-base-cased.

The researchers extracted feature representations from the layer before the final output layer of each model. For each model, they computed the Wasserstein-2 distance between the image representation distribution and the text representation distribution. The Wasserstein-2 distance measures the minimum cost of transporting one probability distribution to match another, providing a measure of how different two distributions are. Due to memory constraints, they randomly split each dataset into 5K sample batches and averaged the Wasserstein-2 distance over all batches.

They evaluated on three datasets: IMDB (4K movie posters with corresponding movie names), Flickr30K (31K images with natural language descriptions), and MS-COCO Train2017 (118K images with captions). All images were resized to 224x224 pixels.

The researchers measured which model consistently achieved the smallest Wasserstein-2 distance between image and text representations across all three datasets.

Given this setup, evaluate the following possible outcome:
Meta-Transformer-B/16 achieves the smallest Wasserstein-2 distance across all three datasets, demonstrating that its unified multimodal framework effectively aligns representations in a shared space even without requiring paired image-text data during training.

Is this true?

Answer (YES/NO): NO